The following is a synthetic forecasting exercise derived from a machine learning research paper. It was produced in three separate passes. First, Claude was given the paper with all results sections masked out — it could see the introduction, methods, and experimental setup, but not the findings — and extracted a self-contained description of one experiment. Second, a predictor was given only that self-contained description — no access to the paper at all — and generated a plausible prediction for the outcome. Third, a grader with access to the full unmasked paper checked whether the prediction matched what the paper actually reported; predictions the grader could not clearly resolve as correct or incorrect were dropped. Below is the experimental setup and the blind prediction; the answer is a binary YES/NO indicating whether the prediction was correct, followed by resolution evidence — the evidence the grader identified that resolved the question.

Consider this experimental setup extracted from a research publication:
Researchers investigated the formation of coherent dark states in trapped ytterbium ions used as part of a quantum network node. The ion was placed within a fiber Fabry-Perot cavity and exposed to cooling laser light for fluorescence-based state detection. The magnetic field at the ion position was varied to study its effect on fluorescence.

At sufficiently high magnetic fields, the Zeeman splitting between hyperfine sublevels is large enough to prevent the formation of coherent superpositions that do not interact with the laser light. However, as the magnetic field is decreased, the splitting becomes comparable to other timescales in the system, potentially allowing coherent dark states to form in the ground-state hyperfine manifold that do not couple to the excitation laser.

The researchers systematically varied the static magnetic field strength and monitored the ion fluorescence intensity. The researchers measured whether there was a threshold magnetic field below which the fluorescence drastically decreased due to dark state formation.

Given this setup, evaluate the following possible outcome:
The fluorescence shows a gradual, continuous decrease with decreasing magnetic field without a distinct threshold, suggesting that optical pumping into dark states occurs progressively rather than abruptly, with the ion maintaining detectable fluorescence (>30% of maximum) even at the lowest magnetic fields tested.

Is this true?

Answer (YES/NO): NO